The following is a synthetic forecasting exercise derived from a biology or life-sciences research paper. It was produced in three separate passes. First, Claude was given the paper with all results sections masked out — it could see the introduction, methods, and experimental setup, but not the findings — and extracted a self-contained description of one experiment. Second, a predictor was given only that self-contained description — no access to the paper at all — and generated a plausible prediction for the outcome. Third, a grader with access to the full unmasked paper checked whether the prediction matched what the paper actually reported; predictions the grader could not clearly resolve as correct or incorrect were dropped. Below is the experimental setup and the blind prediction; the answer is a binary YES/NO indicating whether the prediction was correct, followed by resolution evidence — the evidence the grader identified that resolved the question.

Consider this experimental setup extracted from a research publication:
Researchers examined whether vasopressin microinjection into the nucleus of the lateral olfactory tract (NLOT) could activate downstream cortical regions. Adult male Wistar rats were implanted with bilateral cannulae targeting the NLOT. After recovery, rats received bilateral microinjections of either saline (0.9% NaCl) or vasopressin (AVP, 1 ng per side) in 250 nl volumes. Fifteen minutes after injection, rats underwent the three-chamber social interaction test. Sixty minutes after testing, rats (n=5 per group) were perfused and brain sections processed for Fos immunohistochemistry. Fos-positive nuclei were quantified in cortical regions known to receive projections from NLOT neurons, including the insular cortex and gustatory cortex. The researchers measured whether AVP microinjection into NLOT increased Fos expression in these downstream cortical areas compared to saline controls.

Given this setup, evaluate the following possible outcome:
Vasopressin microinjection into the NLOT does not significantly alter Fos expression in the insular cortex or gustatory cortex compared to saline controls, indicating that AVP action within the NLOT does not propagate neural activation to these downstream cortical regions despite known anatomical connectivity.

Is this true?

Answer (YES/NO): NO